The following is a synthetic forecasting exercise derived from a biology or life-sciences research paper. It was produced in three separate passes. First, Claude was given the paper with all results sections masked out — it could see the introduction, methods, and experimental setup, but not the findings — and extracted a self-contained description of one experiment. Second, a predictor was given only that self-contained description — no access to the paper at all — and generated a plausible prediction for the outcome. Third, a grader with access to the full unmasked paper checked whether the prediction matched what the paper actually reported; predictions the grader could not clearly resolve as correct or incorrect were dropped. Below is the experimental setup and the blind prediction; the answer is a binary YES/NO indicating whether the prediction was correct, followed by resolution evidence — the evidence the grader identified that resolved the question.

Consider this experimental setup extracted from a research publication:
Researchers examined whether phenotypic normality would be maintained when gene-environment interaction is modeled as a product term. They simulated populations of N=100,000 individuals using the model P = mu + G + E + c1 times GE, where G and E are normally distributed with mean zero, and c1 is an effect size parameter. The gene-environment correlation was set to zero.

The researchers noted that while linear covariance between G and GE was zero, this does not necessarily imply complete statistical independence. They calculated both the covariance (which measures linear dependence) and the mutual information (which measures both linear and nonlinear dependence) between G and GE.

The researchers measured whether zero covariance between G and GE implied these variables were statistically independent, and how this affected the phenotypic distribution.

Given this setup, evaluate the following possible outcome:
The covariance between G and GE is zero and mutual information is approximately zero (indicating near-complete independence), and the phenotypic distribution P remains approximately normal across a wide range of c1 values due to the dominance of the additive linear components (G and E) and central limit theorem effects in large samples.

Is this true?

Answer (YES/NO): NO